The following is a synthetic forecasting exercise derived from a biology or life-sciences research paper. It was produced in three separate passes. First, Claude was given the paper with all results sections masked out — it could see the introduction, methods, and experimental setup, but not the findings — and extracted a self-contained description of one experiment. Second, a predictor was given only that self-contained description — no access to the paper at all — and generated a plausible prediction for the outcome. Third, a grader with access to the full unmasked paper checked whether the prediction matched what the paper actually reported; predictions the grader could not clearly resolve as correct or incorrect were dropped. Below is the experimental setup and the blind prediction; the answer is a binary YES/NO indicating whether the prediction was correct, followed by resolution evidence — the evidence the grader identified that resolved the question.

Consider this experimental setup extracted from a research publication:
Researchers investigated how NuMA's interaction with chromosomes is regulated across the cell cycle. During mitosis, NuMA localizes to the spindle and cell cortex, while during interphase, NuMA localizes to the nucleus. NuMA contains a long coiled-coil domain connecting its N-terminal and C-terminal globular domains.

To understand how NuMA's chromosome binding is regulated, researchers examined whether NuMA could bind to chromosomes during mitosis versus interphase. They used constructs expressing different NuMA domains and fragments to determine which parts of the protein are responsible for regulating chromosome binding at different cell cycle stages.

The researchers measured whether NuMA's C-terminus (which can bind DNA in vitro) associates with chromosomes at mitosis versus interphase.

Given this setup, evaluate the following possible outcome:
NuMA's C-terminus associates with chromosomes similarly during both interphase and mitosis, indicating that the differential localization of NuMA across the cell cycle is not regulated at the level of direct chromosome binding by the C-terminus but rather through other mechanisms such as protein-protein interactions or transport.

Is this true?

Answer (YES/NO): YES